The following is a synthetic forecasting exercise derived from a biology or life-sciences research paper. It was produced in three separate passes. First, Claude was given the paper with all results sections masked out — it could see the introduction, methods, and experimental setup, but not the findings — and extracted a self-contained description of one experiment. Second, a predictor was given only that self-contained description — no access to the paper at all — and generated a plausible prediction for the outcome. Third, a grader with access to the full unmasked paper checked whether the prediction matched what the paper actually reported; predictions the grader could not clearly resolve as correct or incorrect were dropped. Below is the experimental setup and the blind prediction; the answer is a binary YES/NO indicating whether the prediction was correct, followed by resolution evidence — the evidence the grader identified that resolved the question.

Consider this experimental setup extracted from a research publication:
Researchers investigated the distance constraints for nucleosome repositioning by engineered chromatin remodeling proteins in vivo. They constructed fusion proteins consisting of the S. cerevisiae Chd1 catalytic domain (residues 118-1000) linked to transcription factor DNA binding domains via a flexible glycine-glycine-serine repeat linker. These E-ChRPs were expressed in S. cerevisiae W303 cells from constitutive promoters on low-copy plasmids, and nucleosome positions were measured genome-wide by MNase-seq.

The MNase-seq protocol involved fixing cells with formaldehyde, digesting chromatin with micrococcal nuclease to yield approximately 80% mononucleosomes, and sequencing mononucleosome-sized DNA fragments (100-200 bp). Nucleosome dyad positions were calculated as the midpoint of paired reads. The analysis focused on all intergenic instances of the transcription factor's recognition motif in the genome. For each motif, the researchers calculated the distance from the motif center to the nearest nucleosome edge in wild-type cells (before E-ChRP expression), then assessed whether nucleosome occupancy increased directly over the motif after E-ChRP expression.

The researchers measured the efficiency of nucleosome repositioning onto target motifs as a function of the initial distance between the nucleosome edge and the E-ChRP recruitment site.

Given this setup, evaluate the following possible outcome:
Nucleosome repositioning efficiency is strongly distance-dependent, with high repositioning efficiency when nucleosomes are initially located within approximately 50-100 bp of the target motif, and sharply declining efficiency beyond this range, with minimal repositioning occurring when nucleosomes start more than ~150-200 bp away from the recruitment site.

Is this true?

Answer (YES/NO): NO